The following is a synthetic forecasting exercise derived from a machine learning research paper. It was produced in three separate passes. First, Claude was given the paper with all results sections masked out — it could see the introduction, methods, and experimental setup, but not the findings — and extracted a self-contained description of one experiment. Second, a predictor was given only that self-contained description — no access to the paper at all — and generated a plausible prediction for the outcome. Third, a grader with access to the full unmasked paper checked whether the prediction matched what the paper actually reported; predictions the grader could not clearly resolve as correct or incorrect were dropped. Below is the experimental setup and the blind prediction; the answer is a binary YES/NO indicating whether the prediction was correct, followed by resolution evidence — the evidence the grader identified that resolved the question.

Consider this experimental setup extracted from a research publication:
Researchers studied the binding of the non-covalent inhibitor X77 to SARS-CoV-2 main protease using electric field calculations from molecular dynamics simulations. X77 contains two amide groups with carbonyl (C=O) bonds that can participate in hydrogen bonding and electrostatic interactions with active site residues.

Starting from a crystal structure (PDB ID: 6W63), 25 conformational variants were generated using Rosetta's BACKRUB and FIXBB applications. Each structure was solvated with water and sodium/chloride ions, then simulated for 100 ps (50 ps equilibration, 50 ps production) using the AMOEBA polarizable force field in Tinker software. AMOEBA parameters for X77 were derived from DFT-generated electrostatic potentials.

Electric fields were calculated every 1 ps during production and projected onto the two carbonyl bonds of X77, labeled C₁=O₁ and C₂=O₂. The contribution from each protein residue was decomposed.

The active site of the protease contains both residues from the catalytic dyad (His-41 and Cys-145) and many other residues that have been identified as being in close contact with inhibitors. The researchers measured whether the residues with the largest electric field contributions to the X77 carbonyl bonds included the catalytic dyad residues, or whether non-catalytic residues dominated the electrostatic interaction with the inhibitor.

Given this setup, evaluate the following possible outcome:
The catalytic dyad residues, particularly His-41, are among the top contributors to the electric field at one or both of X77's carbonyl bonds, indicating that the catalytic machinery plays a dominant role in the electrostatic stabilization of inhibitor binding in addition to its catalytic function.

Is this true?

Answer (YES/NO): NO